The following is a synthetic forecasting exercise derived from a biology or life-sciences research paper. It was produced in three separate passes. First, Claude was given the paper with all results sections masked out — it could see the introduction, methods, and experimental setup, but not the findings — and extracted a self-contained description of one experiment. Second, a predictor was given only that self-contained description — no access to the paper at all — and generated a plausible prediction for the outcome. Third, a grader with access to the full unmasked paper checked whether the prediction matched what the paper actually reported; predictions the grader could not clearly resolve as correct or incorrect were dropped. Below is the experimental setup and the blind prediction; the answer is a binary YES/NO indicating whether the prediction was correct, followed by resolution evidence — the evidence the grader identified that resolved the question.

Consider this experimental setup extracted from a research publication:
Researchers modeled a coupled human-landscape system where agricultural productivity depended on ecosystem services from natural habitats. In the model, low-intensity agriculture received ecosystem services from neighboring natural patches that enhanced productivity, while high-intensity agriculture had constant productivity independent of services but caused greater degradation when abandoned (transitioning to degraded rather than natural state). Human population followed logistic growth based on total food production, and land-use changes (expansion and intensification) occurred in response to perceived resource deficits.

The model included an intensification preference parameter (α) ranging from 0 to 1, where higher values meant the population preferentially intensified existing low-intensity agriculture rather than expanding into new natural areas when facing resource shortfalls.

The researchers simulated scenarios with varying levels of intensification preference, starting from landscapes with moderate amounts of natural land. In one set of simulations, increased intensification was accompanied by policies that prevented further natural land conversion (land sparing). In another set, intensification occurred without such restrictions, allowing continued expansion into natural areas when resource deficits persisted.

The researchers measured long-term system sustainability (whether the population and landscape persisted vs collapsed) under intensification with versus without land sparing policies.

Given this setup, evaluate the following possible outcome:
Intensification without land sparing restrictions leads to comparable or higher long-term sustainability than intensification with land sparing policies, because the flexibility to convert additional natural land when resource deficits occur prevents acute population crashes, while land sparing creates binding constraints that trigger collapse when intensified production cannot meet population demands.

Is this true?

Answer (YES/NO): NO